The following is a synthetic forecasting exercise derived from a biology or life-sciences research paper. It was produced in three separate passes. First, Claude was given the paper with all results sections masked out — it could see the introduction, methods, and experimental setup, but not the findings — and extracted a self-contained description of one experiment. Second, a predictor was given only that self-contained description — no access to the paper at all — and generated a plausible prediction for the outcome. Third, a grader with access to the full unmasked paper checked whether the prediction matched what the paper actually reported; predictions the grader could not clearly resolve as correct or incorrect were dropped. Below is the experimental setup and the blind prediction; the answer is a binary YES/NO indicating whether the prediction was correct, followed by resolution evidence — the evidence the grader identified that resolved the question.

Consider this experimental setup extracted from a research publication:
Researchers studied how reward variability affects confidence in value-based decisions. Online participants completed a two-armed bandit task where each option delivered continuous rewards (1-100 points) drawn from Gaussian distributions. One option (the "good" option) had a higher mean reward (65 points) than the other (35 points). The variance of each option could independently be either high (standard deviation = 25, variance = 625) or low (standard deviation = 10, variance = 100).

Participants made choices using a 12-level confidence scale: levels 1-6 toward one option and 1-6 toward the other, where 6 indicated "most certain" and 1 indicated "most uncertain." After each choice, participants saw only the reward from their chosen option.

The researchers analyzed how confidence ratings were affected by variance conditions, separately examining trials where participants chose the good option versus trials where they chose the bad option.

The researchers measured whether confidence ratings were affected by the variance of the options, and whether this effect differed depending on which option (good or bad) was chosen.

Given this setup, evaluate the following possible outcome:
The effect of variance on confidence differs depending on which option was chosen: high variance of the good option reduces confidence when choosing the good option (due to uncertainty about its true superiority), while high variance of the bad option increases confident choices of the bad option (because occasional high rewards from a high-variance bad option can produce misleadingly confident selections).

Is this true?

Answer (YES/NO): NO